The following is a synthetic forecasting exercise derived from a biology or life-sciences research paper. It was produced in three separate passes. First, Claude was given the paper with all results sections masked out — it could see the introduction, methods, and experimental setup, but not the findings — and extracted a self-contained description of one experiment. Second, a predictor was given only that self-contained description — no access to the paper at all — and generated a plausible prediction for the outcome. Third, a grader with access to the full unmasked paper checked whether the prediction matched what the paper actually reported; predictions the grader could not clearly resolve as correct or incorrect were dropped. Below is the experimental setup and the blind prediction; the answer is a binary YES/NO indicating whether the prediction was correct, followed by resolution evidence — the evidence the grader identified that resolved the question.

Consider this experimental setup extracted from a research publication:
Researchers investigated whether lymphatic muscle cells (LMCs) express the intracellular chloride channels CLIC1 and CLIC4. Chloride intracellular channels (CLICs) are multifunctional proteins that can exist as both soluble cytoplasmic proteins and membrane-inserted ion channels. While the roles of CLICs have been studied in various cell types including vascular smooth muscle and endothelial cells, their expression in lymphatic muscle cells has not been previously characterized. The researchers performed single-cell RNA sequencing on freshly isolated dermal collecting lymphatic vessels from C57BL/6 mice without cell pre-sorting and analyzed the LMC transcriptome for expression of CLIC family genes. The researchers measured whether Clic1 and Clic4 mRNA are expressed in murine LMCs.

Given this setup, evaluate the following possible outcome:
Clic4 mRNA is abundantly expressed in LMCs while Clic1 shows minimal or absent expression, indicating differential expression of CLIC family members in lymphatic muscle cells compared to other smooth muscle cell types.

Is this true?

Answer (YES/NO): NO